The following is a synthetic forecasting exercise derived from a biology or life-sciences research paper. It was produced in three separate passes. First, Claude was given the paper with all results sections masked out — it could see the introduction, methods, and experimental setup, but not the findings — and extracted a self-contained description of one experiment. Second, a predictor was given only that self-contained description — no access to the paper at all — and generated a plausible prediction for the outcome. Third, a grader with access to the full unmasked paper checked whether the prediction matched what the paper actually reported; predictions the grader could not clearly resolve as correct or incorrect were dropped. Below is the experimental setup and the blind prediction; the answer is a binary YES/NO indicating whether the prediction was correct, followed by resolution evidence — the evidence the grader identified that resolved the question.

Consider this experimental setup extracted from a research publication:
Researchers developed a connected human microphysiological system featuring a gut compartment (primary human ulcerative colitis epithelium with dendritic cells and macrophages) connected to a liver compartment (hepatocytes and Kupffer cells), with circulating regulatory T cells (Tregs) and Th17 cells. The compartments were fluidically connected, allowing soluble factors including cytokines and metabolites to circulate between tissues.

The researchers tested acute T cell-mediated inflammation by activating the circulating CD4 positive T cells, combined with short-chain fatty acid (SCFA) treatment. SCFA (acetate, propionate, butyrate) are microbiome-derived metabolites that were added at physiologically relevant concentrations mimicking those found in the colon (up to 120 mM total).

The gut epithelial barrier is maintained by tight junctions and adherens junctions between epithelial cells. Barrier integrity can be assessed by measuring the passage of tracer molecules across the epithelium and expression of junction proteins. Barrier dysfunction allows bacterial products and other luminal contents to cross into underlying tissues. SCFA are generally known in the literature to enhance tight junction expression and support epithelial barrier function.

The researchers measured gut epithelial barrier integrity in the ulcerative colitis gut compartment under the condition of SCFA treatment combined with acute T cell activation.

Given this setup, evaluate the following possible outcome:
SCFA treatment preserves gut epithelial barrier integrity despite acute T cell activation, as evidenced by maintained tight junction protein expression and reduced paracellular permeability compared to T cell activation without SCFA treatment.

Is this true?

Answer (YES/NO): NO